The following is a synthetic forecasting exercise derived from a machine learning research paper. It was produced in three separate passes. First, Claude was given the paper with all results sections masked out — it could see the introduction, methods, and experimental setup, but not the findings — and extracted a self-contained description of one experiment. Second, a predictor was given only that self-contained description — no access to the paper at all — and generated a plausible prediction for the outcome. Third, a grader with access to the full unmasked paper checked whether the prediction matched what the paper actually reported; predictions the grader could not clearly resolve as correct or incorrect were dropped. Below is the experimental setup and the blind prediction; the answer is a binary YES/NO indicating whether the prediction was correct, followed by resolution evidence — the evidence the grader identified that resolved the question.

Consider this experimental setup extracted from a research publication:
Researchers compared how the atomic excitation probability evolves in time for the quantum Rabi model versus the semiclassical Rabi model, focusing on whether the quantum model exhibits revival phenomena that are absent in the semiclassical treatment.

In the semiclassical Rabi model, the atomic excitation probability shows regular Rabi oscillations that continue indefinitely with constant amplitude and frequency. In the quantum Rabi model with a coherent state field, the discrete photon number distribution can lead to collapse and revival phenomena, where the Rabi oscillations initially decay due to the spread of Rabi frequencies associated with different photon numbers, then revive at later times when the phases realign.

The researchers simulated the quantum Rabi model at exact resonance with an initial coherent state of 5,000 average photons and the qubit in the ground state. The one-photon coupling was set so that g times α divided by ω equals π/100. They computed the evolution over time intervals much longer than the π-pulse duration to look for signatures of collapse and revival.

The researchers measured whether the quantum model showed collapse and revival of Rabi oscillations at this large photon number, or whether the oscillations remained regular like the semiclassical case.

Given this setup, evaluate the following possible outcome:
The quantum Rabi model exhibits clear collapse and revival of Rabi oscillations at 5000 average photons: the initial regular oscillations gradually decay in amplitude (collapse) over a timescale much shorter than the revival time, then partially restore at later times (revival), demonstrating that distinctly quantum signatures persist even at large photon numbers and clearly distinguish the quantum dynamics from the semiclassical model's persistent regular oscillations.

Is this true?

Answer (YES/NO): NO